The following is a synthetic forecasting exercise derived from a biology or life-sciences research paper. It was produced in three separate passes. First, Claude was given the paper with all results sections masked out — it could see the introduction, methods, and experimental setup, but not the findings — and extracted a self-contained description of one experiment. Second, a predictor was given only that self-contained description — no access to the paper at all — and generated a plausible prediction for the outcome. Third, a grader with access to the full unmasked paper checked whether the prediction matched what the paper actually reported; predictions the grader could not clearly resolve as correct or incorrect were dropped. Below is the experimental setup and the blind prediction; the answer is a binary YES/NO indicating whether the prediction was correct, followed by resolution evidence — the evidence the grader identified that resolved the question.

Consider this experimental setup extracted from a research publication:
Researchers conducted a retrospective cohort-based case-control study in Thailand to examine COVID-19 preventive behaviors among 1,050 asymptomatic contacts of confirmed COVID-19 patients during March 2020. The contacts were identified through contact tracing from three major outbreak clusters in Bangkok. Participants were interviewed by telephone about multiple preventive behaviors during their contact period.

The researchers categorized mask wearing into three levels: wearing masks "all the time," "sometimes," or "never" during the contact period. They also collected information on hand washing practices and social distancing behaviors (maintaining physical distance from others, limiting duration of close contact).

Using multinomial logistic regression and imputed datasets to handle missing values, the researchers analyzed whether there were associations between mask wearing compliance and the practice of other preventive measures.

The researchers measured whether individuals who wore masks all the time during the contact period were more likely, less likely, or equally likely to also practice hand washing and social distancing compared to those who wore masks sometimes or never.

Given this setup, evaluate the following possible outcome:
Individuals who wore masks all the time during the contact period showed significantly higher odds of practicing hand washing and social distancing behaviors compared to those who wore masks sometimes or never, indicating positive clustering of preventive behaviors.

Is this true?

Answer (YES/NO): YES